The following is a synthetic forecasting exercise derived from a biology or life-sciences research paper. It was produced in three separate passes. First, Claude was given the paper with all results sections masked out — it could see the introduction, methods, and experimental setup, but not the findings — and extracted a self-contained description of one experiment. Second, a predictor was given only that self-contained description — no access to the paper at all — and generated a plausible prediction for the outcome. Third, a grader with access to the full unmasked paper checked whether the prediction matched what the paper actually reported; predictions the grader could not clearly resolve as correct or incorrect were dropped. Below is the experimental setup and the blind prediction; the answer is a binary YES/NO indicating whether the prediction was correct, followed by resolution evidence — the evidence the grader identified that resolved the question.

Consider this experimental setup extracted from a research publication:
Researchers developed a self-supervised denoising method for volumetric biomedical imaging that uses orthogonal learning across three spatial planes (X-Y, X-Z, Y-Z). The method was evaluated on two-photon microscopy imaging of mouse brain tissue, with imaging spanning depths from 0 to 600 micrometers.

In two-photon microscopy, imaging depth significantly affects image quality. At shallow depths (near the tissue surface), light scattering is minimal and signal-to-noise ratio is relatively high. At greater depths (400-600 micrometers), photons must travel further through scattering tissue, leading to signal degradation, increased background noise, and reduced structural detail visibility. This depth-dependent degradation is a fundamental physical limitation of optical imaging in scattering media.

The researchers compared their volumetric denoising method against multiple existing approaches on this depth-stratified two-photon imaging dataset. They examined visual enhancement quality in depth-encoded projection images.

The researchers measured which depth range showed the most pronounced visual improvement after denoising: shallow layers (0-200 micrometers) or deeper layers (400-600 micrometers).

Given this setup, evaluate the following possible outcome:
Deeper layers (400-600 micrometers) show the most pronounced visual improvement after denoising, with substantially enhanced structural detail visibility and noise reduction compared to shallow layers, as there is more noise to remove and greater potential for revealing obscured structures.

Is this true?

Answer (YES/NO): YES